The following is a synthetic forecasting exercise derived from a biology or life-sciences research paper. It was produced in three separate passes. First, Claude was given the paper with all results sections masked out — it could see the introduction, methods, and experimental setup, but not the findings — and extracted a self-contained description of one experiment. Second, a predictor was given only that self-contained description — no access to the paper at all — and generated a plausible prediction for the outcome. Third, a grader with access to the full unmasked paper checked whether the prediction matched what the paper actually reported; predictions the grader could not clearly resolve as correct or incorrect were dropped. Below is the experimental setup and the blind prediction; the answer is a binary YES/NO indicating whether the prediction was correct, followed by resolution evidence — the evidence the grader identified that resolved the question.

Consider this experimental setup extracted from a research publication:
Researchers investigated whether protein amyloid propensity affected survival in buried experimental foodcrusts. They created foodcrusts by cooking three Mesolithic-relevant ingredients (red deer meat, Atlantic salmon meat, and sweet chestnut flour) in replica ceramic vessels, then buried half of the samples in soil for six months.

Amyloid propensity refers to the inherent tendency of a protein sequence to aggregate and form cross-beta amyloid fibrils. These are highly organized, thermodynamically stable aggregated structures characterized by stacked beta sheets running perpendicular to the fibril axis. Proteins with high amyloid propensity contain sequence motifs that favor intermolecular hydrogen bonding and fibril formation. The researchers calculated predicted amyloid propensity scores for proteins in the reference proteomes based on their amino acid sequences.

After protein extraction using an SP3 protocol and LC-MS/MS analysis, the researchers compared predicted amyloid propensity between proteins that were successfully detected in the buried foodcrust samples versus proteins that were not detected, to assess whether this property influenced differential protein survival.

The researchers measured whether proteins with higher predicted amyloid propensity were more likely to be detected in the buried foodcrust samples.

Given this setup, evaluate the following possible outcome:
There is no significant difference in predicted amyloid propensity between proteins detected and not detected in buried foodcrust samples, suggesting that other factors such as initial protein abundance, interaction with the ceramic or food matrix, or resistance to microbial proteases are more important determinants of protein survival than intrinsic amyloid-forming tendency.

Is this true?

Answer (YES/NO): NO